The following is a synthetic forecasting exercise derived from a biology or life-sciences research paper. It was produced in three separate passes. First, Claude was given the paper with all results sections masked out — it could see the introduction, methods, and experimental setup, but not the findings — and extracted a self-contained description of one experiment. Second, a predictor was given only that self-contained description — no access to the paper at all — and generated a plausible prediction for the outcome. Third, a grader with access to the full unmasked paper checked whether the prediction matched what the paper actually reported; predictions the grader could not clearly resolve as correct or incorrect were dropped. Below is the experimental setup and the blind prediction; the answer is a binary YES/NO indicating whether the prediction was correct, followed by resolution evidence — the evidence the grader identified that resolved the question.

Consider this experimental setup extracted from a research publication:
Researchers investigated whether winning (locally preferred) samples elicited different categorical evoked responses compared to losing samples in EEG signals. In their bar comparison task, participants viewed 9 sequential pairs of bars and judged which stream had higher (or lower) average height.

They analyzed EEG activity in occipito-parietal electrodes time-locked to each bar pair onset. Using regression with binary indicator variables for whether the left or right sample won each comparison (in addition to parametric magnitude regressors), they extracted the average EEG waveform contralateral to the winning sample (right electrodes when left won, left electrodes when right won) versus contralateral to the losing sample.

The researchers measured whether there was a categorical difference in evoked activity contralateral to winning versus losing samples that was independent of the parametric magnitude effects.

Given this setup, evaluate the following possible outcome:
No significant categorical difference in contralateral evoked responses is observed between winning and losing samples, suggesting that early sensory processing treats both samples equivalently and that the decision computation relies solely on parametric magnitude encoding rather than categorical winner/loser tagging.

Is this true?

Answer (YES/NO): NO